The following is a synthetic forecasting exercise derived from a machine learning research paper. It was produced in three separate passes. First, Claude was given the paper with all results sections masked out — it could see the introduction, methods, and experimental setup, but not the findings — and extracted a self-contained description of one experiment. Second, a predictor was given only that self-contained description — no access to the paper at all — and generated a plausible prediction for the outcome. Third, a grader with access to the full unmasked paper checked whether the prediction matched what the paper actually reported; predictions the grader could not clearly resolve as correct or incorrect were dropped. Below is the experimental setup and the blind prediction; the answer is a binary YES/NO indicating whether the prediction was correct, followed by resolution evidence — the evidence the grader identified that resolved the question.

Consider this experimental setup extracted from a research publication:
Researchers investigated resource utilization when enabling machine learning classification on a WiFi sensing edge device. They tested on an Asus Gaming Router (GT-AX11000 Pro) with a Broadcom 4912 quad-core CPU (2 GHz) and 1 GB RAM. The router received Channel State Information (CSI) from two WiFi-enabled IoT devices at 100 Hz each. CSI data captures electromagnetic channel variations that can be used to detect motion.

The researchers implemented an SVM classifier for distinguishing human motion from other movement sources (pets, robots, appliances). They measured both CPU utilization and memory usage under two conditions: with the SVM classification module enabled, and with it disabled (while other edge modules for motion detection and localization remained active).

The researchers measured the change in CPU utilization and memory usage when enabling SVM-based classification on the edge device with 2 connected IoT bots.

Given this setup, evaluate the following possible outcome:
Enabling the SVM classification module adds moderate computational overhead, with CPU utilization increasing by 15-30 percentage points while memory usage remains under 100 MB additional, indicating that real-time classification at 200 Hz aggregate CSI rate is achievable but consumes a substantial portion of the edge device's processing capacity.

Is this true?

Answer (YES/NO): YES